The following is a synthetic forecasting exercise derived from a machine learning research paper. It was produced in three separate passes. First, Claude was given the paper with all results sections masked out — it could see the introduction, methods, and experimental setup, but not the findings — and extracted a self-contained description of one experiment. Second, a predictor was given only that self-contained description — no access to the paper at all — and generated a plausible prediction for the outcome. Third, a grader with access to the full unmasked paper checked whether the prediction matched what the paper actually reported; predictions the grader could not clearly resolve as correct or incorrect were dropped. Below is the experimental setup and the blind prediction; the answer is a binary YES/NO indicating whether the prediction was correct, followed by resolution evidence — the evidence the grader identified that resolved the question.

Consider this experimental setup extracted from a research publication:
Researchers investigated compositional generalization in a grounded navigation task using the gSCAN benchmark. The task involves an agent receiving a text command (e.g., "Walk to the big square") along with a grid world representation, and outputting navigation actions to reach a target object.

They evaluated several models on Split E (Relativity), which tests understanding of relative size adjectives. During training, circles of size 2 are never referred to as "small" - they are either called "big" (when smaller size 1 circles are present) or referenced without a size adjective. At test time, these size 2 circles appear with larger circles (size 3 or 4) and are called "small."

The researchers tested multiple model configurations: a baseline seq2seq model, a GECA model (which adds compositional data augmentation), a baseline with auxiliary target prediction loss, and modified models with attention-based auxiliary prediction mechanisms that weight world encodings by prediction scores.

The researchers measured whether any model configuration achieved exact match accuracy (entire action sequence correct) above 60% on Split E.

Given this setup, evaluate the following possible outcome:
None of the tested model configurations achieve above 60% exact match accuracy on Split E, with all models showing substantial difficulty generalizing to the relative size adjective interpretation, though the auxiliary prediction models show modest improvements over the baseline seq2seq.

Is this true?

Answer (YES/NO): YES